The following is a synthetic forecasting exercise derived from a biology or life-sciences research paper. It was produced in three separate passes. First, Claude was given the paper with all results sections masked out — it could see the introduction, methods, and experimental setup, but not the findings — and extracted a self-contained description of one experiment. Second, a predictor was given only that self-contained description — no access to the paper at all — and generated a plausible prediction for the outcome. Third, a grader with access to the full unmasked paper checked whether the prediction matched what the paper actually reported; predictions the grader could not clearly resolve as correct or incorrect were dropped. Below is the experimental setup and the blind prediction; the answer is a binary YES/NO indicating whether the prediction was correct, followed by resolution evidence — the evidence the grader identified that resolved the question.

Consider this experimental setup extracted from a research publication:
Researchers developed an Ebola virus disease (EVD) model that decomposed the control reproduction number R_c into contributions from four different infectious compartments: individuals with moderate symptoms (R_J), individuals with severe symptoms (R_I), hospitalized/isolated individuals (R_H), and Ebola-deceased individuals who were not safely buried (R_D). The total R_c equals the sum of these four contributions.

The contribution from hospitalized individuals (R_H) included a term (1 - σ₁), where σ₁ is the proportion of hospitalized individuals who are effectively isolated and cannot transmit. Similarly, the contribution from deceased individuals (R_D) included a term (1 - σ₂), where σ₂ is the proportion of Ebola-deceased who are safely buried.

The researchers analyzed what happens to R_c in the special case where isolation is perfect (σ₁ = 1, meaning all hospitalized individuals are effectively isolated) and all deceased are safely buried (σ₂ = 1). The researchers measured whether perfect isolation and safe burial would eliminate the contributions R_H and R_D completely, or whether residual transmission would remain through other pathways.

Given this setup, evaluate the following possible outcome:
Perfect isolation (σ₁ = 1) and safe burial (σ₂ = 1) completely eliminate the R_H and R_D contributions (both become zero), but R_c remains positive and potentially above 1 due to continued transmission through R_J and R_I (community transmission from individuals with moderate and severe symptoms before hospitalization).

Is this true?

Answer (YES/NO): NO